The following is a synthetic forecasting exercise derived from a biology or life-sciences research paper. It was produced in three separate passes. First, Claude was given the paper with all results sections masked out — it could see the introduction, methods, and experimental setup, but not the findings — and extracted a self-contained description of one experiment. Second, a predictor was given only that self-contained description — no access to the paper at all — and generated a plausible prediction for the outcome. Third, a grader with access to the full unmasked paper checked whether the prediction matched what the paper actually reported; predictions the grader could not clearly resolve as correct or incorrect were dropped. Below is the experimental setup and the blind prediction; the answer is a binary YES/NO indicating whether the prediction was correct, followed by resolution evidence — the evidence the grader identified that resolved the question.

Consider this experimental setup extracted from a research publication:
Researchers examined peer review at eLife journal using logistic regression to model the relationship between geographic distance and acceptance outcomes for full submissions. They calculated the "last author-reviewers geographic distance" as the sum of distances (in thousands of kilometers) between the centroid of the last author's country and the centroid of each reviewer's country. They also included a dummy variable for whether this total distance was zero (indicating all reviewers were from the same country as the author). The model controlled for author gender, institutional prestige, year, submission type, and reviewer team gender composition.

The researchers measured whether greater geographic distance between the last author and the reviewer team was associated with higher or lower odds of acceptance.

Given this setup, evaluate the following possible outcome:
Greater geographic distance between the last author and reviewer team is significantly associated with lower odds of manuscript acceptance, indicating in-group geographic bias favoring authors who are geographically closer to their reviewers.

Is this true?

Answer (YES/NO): YES